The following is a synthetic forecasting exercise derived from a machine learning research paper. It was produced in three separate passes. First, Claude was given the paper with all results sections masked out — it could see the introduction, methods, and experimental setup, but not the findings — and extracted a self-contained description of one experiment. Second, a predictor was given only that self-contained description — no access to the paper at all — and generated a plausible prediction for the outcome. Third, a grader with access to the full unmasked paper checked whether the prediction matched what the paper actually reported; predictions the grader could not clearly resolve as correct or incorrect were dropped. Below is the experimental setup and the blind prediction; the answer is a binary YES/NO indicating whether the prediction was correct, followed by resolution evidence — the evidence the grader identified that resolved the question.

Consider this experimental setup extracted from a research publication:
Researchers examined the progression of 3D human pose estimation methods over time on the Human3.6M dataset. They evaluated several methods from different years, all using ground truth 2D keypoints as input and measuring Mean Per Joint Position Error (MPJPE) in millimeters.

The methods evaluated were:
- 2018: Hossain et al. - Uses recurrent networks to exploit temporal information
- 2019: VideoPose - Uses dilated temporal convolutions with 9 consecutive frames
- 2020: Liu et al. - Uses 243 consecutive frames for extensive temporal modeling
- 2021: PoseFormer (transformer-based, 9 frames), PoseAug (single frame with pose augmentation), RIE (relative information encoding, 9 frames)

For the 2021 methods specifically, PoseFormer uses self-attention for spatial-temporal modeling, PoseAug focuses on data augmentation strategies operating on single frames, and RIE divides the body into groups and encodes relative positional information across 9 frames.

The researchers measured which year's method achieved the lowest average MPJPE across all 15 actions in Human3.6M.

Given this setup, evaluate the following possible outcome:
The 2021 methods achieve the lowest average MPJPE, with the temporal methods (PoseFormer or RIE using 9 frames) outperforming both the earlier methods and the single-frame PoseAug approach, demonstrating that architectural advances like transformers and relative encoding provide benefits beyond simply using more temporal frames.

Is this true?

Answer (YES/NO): NO